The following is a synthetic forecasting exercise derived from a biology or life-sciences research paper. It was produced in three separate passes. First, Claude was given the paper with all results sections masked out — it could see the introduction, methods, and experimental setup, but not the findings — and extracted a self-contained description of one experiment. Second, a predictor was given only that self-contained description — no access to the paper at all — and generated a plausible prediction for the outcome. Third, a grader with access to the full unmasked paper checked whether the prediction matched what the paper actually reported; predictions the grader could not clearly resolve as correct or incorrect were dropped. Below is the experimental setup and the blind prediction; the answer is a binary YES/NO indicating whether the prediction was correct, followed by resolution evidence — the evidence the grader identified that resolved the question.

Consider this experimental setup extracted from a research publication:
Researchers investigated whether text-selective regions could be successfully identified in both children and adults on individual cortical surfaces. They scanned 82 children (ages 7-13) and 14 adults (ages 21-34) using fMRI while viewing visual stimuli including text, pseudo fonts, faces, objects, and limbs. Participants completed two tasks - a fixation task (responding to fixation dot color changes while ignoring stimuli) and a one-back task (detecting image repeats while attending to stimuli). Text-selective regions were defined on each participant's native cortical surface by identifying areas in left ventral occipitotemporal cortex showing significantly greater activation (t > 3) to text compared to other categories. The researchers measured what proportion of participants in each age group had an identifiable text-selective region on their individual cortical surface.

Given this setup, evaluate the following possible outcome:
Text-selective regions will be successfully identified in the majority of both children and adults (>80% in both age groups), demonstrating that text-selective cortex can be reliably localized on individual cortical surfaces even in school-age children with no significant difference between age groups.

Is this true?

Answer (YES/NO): NO